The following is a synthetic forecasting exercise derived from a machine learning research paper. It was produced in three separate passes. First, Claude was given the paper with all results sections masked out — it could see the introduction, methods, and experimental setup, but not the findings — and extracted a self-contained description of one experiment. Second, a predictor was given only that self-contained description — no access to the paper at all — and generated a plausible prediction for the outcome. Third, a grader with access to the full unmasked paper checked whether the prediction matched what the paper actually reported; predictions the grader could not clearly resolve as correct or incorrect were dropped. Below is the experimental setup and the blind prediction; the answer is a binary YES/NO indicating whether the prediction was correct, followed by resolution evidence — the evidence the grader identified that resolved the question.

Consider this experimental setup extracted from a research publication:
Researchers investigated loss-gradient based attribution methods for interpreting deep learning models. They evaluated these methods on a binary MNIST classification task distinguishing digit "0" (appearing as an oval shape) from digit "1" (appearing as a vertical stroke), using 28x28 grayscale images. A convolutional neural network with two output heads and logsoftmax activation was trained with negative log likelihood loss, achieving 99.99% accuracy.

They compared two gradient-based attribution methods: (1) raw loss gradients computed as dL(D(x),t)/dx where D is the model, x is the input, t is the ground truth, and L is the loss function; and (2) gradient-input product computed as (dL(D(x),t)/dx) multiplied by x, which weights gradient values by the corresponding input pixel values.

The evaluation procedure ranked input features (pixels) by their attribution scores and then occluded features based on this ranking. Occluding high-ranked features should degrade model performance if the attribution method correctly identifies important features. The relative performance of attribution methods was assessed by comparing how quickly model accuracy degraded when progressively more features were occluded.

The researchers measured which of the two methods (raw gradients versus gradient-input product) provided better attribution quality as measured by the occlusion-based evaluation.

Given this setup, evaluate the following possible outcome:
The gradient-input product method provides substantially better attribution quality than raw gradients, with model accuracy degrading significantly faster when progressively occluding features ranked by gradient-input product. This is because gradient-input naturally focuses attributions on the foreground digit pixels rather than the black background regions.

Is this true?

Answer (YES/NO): YES